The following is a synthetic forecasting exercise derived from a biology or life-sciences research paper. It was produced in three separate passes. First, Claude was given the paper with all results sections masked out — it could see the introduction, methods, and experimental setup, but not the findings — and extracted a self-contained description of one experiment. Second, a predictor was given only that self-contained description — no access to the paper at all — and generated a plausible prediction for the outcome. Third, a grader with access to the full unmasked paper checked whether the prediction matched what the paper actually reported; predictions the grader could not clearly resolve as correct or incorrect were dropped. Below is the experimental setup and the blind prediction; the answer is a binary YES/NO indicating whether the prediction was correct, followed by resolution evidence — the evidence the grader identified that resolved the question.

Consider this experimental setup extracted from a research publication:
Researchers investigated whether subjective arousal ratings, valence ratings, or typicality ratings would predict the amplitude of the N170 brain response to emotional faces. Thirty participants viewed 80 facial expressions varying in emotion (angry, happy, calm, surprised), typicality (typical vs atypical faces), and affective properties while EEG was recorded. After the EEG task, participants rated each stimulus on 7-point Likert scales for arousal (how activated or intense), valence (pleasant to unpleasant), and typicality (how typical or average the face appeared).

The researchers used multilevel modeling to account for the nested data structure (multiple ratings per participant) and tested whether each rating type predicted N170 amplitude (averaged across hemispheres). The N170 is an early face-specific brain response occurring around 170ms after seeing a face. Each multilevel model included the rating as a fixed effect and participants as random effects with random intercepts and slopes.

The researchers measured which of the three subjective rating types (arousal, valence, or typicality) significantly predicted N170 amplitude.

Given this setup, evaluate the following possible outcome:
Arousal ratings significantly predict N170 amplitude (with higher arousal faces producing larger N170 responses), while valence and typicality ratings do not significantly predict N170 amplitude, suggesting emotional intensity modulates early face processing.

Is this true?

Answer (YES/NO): YES